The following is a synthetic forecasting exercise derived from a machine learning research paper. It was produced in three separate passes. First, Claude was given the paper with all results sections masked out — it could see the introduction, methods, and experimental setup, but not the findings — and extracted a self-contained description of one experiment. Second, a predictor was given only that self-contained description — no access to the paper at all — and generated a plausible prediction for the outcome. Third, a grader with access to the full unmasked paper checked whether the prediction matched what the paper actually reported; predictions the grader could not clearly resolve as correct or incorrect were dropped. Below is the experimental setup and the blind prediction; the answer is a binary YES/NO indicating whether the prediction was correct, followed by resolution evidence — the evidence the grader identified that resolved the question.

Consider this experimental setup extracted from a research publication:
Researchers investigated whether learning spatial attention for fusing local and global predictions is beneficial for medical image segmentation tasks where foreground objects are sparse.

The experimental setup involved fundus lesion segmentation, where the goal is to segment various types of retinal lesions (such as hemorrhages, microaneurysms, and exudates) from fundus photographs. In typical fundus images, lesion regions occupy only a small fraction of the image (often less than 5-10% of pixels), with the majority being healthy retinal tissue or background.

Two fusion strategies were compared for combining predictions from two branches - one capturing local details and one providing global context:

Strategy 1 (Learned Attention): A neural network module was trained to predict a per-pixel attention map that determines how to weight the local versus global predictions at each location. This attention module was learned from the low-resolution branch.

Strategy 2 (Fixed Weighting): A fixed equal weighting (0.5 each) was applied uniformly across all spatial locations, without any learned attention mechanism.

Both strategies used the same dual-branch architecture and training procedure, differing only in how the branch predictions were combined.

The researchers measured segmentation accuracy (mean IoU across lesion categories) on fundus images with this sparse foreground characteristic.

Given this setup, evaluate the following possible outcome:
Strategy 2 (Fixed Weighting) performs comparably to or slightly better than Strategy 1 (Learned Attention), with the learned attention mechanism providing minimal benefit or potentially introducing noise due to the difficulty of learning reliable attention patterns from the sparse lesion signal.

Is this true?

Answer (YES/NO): YES